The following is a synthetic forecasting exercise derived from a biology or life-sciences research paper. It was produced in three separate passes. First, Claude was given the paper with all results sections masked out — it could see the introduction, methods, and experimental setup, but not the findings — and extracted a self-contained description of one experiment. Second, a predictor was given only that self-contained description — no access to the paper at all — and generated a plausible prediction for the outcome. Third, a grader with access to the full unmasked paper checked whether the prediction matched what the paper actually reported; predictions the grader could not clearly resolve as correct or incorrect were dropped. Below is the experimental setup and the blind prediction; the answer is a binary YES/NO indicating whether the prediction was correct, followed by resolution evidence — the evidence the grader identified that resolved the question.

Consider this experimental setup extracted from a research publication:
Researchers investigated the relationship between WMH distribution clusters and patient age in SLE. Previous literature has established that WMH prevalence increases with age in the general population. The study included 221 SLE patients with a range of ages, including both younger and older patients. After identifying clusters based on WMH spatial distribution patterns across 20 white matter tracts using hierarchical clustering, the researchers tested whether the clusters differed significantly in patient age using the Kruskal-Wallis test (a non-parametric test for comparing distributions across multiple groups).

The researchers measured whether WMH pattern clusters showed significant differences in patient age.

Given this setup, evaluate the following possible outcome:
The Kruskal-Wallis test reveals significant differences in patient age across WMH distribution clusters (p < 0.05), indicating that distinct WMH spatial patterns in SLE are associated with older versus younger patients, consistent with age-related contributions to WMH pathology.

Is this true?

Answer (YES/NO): YES